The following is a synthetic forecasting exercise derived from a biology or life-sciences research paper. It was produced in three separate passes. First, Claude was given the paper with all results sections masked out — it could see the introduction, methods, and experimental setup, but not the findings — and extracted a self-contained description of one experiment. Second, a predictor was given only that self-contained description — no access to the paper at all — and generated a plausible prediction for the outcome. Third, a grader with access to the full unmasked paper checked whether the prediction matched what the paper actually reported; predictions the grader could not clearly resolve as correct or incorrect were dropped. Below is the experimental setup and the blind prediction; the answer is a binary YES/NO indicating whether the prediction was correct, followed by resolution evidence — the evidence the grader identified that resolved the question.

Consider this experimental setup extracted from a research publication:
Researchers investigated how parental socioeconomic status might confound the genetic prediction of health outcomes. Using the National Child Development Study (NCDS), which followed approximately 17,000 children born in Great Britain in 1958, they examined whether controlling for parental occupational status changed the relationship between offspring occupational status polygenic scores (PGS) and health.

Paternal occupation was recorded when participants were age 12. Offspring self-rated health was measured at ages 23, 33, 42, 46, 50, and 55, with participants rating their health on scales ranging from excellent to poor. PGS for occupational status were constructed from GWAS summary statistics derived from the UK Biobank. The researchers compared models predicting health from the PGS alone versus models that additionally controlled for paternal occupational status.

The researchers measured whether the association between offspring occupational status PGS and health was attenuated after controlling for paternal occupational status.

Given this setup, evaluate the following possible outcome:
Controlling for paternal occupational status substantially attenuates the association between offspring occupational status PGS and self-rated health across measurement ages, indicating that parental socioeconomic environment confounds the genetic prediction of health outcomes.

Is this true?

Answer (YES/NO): YES